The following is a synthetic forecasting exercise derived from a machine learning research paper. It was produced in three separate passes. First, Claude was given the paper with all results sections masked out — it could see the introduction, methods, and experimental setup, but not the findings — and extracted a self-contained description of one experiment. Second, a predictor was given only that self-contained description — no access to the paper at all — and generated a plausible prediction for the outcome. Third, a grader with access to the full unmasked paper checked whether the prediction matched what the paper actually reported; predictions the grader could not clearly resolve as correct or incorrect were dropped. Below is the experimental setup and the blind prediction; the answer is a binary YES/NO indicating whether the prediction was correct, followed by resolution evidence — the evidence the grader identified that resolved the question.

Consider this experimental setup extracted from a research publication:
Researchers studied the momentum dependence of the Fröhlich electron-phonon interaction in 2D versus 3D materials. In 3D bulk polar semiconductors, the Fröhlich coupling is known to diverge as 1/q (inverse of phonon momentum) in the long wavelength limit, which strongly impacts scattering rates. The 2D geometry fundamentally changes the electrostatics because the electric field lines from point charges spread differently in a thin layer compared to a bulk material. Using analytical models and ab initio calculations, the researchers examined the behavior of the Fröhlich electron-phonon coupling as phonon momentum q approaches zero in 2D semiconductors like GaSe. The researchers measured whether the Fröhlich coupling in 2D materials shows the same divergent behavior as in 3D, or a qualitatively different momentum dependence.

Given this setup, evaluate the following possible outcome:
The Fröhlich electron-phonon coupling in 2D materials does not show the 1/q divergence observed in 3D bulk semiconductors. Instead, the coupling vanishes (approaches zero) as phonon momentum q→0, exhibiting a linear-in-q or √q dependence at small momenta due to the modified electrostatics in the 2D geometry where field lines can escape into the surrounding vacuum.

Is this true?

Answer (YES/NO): NO